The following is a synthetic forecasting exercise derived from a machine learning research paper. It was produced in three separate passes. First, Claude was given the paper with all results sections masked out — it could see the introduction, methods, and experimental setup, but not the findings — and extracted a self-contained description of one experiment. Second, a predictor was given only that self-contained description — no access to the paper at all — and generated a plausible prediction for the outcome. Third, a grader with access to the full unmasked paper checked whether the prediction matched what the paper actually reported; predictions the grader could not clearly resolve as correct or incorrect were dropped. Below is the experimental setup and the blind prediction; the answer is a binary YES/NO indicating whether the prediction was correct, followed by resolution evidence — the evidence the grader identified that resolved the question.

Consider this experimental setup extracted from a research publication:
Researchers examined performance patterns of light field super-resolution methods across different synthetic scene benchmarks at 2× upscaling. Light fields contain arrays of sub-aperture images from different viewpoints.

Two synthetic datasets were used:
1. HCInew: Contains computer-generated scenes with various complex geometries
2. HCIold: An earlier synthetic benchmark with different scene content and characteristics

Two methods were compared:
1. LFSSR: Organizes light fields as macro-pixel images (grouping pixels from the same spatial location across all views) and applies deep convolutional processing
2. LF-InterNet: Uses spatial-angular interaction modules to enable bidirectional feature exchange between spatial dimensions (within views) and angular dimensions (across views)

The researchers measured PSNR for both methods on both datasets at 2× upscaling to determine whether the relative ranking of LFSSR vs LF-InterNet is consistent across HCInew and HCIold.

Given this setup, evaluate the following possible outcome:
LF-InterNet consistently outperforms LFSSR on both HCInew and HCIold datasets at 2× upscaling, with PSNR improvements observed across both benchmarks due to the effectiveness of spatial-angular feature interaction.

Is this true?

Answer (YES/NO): YES